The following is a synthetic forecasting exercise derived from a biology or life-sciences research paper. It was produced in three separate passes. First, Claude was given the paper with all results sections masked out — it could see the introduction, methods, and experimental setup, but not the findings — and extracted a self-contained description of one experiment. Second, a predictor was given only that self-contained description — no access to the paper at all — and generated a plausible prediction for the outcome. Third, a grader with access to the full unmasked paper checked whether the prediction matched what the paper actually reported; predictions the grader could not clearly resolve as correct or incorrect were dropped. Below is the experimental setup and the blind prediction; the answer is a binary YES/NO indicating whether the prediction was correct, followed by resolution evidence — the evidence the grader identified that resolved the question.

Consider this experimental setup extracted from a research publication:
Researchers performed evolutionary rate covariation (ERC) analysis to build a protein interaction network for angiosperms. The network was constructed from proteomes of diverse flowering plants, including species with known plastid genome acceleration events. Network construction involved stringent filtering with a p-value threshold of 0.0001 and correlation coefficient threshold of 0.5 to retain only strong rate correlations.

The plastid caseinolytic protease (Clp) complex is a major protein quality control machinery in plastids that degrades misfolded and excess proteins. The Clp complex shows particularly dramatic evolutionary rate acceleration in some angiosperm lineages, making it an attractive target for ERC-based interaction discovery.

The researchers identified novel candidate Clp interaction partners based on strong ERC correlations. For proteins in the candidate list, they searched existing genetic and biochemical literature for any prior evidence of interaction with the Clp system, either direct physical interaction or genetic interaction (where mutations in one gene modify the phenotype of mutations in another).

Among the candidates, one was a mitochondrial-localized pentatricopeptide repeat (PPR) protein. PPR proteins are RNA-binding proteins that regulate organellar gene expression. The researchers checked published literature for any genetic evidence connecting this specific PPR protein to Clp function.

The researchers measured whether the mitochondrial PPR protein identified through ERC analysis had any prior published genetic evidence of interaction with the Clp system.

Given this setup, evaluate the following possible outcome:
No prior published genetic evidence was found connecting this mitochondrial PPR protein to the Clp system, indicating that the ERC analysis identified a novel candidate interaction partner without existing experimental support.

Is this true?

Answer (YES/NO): NO